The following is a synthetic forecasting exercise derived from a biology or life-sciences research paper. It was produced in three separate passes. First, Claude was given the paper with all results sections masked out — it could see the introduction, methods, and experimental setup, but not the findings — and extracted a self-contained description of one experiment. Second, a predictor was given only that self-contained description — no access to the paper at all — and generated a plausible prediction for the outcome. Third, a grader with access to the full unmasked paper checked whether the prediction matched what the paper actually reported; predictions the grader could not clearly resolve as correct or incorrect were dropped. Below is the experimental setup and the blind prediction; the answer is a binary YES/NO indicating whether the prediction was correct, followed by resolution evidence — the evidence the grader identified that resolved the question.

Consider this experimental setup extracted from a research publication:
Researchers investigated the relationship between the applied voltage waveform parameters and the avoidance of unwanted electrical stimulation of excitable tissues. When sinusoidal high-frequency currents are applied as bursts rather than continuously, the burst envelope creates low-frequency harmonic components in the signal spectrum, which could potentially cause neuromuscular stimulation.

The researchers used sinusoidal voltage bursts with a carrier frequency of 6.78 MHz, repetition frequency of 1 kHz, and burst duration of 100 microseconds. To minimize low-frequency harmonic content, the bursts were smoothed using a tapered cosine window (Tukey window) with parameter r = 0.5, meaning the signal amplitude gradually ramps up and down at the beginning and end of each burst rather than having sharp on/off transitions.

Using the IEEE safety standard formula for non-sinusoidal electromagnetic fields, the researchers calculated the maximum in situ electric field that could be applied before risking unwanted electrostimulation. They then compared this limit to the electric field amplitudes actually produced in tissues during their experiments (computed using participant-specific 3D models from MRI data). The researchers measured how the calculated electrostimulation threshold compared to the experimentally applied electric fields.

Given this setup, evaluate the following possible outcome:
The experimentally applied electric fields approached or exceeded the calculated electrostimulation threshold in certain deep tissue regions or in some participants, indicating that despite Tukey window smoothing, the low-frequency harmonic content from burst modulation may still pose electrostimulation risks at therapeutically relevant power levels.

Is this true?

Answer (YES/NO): NO